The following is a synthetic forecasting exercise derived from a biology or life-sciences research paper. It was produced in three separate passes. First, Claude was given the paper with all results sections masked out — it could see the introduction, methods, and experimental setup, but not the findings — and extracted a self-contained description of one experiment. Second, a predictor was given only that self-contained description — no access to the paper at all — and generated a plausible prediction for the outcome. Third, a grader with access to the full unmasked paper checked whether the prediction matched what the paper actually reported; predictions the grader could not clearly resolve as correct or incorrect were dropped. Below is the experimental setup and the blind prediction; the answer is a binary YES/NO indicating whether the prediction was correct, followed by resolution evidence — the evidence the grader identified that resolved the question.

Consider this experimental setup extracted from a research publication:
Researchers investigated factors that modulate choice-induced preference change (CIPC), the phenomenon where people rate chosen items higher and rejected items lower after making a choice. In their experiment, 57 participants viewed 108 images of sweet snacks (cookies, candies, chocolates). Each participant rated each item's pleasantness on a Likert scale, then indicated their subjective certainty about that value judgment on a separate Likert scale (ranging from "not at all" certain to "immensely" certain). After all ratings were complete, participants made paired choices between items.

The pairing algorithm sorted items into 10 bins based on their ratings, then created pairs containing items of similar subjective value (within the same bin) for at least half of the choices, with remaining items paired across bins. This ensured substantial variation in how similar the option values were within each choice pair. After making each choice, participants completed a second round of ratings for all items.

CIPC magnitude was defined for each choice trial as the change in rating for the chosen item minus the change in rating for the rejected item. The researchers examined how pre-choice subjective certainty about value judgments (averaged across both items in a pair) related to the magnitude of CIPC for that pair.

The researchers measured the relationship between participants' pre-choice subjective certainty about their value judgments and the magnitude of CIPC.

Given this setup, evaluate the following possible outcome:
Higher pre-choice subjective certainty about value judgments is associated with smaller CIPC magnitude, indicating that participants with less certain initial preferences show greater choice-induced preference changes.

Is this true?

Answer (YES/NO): YES